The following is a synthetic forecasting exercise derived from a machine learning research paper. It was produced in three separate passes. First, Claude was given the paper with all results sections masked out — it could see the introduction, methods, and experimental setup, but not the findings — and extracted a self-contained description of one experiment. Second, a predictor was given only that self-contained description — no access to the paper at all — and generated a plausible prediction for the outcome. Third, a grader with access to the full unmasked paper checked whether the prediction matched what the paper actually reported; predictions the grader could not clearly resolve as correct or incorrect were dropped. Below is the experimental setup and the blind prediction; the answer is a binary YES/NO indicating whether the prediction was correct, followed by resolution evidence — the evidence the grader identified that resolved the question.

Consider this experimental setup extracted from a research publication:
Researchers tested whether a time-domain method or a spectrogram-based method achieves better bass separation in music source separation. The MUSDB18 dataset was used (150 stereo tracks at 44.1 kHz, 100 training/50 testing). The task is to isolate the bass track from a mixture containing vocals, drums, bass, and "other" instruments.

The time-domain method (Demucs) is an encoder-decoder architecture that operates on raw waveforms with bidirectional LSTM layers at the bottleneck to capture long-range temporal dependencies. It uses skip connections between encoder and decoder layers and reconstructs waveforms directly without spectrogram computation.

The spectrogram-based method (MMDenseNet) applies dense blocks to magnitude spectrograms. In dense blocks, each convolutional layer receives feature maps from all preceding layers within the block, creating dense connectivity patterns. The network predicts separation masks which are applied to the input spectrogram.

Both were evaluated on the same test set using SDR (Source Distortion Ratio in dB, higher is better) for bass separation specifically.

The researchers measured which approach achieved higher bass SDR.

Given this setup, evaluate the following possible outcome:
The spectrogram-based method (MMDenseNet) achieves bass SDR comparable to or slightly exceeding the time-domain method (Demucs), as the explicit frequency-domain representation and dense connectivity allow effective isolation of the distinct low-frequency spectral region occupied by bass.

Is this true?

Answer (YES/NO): NO